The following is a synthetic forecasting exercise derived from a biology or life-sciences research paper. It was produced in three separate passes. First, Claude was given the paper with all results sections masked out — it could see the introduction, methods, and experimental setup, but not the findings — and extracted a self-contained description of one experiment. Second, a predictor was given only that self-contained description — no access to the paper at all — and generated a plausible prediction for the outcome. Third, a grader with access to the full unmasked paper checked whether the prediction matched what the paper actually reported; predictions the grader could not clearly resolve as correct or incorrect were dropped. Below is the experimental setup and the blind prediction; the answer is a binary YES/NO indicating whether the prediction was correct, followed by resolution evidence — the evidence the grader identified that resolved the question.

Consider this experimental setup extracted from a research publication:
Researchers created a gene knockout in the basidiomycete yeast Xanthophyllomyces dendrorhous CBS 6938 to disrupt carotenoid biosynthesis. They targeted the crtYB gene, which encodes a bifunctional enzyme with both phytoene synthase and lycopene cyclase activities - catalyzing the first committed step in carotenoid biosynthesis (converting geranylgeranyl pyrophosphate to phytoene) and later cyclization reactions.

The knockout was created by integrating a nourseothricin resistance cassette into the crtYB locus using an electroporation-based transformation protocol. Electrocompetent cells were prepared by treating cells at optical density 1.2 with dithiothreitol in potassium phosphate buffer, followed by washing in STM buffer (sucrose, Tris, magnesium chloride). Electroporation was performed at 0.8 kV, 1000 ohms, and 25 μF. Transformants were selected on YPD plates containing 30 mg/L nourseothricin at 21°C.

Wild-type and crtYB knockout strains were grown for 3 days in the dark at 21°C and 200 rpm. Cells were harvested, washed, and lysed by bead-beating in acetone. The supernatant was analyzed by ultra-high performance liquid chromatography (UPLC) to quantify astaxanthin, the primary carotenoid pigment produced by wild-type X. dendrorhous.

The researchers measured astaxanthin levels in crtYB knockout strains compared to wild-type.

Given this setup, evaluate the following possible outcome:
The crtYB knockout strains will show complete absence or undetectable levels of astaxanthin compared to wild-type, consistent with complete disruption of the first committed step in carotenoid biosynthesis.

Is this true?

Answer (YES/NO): YES